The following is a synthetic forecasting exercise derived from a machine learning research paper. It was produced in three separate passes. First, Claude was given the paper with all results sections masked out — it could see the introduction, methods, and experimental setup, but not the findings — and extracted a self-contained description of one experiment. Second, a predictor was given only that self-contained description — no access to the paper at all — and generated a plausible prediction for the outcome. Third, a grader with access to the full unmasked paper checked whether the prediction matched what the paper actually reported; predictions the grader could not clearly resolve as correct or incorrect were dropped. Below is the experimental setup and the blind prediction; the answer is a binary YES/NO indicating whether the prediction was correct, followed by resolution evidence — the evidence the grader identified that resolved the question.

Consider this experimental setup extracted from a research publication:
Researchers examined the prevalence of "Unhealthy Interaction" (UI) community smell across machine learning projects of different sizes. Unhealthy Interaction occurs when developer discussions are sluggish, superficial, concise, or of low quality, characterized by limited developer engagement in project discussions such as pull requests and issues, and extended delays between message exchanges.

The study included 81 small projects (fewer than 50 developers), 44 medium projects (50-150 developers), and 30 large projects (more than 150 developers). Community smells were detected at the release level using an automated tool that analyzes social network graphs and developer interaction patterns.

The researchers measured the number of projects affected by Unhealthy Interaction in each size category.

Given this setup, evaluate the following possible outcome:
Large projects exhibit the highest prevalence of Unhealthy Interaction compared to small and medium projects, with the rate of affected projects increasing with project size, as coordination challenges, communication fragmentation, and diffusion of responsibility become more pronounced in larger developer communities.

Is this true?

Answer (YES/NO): YES